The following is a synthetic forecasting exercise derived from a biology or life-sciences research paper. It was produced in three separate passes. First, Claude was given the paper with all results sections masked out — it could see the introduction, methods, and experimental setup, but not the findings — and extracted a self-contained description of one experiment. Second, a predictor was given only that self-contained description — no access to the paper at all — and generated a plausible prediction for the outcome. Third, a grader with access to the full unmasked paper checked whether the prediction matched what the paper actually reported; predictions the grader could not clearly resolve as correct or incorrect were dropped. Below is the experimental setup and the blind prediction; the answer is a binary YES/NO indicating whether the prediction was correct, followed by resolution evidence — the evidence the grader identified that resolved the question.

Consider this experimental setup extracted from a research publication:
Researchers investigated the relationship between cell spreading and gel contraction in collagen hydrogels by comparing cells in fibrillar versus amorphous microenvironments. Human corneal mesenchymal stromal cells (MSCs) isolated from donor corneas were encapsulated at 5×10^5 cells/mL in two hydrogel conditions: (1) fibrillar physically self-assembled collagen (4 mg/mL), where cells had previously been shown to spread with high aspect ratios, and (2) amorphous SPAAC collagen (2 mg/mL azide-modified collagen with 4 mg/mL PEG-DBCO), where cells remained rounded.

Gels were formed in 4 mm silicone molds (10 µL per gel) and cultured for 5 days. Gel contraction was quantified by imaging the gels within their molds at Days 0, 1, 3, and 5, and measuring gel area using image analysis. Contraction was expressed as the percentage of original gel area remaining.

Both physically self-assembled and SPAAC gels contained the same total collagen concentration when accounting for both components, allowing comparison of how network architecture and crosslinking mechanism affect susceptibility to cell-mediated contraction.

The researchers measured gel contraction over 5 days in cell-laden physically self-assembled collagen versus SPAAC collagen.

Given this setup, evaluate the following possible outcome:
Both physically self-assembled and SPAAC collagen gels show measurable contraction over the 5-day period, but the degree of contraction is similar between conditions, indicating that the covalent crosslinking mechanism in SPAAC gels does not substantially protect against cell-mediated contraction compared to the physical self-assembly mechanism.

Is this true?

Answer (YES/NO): NO